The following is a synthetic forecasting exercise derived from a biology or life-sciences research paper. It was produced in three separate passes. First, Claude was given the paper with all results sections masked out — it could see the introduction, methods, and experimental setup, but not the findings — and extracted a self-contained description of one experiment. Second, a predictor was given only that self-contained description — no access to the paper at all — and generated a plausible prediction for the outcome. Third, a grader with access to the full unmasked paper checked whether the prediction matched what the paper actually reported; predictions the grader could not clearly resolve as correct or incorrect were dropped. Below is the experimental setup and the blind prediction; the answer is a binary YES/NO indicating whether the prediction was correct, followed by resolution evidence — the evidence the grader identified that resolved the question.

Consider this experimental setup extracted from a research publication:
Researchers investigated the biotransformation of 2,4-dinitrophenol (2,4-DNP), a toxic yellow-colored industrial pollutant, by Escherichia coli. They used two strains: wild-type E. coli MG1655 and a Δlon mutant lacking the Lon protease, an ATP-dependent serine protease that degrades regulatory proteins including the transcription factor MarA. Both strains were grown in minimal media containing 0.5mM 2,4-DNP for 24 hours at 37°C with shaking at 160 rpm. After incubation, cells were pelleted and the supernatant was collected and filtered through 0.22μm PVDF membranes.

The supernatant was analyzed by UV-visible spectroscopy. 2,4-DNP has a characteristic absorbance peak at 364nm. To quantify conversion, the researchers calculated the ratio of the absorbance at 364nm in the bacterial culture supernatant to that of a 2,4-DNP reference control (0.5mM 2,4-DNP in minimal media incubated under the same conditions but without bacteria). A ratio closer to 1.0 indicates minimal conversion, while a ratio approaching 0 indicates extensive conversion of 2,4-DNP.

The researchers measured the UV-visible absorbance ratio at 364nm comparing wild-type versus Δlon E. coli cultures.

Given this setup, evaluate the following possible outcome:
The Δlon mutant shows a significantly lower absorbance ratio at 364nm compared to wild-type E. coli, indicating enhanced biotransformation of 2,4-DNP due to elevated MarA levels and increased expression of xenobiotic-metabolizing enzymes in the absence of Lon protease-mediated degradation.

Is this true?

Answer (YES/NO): YES